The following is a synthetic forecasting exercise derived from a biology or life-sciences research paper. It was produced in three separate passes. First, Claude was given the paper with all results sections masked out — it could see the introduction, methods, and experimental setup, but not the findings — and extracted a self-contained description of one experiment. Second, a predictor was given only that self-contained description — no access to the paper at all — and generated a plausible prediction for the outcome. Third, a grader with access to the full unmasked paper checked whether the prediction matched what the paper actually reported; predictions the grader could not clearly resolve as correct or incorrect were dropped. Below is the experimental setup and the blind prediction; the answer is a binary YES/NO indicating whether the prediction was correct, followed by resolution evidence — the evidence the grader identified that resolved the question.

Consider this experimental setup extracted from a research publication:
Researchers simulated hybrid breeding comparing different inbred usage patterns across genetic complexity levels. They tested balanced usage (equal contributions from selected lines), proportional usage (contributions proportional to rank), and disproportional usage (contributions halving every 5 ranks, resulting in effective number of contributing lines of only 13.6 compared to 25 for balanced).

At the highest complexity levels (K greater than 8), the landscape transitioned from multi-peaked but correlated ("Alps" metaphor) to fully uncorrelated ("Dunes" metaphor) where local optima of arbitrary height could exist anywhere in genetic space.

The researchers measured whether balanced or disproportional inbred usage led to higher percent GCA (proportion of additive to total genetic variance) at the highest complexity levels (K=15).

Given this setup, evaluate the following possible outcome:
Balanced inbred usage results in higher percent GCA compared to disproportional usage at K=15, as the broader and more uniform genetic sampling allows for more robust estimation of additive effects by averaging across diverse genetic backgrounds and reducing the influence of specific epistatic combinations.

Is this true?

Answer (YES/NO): NO